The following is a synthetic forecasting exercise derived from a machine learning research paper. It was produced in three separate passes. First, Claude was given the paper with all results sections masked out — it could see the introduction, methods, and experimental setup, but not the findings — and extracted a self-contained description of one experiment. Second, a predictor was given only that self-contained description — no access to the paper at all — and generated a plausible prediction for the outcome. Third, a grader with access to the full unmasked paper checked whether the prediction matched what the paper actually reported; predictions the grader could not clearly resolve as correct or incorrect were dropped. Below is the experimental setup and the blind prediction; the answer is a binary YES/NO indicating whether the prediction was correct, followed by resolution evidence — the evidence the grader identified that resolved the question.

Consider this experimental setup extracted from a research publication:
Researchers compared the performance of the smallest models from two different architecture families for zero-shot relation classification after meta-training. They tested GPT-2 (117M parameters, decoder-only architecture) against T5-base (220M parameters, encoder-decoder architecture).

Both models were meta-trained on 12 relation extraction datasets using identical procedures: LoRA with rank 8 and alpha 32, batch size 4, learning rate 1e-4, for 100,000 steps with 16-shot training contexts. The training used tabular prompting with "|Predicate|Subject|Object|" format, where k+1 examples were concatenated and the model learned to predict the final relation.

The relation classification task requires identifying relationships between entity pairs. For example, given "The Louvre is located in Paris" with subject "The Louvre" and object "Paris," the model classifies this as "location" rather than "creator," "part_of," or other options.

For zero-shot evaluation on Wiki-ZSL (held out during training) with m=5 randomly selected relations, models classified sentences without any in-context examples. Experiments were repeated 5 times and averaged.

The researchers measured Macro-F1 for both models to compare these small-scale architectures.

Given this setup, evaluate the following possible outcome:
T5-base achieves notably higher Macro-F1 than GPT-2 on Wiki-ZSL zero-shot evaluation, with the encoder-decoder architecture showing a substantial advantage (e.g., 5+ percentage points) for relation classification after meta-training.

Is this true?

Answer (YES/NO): YES